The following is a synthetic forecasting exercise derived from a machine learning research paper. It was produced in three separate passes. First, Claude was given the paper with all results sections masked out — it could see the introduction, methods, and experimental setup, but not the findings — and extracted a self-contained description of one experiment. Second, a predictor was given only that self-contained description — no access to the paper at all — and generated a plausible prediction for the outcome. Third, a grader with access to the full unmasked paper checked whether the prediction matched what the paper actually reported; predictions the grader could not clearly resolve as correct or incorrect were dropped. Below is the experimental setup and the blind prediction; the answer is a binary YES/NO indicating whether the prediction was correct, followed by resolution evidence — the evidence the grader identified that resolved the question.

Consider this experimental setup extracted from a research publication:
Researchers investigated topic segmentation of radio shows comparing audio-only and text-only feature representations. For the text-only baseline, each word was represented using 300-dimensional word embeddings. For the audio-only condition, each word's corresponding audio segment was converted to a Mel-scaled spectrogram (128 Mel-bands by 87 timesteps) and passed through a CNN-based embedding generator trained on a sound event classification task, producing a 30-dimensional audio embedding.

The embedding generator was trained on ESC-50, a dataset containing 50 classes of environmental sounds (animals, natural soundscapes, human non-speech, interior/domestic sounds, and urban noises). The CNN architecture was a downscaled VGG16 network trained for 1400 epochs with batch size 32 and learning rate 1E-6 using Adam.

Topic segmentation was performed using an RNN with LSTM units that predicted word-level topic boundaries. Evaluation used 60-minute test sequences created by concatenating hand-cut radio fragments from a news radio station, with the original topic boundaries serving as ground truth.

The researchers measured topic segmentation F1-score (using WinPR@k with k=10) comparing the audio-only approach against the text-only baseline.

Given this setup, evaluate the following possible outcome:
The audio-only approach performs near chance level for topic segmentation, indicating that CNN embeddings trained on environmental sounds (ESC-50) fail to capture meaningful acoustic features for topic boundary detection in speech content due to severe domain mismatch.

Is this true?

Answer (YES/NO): NO